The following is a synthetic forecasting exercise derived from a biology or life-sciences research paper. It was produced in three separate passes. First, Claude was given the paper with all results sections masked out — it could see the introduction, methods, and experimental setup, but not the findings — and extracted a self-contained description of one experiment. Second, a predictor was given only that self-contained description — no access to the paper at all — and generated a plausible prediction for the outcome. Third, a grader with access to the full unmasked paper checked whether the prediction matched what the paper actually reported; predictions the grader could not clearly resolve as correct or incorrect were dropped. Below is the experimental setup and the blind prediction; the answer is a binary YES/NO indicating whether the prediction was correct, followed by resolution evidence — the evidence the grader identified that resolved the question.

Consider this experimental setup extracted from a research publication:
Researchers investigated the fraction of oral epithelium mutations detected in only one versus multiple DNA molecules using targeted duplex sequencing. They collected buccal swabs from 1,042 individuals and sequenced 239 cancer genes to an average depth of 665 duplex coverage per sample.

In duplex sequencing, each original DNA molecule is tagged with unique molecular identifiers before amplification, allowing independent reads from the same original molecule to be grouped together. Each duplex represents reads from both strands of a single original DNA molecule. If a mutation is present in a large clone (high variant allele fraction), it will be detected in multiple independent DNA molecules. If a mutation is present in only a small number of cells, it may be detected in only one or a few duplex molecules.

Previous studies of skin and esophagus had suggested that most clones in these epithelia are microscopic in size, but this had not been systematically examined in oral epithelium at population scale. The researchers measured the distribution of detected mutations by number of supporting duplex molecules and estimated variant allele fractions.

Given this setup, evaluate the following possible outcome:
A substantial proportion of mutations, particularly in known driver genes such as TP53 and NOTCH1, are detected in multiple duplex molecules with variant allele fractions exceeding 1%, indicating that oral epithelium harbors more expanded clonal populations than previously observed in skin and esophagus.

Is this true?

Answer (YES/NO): NO